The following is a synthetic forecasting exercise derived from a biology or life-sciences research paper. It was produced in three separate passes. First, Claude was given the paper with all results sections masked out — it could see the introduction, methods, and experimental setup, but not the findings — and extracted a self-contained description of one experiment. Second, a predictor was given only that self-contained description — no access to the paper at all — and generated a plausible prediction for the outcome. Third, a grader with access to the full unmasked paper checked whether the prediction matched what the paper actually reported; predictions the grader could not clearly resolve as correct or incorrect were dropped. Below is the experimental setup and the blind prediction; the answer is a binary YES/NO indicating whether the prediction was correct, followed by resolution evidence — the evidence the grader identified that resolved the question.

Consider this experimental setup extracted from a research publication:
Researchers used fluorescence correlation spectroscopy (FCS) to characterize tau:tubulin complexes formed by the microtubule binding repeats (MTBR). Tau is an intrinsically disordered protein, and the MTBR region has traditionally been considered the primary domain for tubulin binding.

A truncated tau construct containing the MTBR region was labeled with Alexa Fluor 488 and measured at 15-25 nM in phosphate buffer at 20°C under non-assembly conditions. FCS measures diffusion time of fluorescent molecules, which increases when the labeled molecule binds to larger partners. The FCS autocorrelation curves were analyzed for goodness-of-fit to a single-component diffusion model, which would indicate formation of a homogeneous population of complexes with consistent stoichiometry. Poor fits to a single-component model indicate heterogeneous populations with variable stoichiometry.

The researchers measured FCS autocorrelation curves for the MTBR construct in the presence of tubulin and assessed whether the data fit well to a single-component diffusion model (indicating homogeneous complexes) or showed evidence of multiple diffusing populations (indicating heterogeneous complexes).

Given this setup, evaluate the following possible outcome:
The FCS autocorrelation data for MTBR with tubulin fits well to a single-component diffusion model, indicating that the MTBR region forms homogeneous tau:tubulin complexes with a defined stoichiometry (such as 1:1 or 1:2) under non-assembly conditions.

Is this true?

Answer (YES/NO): NO